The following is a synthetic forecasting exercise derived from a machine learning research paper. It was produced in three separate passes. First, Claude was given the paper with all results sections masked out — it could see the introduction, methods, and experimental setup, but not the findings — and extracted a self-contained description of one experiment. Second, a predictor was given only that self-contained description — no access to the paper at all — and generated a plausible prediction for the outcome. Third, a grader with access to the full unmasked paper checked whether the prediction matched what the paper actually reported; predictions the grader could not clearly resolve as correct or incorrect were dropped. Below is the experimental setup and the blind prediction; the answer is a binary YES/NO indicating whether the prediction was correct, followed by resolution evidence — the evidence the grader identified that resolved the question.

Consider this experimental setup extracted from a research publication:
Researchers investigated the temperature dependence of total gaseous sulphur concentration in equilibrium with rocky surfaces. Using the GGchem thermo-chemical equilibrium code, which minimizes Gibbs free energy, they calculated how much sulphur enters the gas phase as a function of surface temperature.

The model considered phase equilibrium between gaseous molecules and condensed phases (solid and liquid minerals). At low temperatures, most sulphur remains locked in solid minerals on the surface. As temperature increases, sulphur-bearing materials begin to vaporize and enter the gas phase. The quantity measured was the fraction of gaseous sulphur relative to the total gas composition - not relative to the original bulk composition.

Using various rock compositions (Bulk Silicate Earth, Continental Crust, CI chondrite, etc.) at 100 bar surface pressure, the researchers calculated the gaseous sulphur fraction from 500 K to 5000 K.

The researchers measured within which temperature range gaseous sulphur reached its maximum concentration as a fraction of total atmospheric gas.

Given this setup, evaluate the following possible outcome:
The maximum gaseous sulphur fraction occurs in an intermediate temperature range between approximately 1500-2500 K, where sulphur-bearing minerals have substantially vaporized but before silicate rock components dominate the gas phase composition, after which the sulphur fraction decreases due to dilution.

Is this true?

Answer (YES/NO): NO